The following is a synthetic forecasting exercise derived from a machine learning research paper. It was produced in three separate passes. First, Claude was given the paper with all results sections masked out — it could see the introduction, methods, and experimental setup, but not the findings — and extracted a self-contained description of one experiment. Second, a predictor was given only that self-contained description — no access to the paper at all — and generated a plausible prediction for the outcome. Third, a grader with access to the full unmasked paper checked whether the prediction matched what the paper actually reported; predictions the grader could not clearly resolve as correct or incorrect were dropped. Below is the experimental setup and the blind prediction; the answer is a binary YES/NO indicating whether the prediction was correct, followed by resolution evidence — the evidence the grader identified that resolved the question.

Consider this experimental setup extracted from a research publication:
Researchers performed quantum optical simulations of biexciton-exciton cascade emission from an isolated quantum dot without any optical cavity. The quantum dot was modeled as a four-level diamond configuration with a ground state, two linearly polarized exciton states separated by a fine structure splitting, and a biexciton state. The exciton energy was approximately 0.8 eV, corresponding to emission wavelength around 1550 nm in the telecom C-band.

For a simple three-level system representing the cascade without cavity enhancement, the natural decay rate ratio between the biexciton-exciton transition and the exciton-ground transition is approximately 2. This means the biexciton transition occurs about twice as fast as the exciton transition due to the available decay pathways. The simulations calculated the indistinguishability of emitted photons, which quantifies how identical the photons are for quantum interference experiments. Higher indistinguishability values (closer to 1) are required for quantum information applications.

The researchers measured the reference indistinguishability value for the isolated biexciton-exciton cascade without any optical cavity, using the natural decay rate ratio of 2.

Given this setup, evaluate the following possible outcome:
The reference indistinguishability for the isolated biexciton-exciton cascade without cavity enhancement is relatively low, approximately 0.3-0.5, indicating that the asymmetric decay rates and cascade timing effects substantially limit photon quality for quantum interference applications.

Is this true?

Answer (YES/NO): NO